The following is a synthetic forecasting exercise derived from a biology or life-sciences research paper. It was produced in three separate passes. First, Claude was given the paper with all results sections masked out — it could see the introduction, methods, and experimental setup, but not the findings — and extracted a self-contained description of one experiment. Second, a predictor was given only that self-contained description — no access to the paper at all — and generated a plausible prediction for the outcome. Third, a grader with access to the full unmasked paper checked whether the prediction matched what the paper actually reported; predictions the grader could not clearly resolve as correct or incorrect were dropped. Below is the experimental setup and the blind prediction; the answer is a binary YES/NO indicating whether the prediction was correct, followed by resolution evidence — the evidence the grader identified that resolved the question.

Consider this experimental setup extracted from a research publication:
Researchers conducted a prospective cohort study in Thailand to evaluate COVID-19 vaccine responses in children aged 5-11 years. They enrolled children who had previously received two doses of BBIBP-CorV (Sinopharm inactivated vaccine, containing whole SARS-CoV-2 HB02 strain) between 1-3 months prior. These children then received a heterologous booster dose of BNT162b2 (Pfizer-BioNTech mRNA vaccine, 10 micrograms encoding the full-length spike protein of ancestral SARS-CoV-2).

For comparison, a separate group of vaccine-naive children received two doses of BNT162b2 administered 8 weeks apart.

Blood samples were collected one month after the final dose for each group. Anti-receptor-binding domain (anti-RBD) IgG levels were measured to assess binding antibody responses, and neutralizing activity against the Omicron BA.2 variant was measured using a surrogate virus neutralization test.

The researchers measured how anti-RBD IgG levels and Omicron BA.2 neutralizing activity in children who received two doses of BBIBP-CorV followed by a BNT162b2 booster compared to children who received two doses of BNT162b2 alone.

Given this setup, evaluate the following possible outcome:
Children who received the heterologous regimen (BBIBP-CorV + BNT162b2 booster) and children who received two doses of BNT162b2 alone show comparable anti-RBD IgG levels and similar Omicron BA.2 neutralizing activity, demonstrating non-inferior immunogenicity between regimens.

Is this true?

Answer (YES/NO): YES